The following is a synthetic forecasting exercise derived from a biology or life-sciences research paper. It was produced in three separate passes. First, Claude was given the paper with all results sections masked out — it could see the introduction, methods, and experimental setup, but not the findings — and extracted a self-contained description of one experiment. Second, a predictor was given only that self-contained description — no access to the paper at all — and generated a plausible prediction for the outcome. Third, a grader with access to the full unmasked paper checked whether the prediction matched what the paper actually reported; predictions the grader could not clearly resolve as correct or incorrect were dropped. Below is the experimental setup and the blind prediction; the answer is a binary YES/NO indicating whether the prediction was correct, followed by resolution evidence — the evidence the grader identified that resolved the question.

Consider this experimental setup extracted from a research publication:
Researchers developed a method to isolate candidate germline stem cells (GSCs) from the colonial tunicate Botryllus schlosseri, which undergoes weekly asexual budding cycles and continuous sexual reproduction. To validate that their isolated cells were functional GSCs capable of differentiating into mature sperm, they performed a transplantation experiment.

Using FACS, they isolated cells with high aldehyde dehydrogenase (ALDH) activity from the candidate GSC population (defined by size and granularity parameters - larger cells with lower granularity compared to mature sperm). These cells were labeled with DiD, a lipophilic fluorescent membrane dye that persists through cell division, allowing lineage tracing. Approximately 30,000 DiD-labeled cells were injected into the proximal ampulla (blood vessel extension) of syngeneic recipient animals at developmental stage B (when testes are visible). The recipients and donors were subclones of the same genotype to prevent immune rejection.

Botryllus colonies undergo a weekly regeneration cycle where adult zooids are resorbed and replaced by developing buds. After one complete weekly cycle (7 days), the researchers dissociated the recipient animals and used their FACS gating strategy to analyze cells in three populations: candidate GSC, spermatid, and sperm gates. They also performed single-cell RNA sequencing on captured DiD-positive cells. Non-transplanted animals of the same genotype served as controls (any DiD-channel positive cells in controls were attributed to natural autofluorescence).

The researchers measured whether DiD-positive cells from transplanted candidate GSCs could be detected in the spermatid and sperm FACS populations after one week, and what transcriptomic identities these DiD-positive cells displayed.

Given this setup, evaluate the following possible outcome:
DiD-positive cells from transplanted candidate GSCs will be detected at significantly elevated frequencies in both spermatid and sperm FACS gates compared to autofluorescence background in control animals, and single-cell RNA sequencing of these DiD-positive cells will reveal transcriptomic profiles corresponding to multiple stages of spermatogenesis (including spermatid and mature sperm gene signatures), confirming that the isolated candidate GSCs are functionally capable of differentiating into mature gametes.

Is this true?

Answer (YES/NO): YES